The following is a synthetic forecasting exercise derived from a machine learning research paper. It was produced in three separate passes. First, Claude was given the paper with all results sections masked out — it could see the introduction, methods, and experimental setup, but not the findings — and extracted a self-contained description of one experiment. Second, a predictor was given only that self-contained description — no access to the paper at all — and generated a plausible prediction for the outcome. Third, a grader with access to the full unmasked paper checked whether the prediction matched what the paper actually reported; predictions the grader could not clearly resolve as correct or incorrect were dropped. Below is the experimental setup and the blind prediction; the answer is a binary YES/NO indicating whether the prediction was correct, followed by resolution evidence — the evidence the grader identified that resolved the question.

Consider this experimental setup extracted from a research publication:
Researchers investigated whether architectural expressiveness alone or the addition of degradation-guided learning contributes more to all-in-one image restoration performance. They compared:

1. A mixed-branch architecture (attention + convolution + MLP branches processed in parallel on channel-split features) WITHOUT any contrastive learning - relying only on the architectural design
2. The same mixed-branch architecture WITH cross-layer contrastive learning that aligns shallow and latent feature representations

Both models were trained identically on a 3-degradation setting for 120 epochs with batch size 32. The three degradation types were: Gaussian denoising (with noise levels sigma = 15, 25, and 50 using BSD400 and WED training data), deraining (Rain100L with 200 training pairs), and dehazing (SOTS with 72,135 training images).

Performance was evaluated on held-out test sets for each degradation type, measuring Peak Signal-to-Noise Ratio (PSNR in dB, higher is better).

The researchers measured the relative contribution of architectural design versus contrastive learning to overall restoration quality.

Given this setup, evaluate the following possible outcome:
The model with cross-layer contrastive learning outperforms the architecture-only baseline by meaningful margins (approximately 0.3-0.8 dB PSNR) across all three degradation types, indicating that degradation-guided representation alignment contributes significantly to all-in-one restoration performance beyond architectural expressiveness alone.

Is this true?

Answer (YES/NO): NO